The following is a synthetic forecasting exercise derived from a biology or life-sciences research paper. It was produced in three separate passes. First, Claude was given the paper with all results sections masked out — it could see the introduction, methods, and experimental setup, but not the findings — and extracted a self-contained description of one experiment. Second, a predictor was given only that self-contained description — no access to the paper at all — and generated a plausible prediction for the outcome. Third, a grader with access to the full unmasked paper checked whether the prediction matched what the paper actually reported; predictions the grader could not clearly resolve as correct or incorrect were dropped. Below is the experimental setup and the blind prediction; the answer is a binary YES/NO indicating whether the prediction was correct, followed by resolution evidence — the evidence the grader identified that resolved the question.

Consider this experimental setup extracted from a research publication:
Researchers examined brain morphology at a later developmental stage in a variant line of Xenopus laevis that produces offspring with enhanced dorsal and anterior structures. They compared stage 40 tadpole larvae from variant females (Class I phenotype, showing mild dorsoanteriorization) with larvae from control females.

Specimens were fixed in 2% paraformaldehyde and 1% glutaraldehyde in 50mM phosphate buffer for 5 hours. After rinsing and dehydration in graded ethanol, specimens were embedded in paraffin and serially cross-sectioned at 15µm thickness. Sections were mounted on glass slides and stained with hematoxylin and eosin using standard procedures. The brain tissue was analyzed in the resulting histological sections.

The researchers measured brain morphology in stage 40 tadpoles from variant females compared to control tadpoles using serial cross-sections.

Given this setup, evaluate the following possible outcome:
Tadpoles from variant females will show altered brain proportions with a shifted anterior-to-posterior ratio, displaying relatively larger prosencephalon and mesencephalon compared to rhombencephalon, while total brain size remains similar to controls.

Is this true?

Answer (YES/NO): NO